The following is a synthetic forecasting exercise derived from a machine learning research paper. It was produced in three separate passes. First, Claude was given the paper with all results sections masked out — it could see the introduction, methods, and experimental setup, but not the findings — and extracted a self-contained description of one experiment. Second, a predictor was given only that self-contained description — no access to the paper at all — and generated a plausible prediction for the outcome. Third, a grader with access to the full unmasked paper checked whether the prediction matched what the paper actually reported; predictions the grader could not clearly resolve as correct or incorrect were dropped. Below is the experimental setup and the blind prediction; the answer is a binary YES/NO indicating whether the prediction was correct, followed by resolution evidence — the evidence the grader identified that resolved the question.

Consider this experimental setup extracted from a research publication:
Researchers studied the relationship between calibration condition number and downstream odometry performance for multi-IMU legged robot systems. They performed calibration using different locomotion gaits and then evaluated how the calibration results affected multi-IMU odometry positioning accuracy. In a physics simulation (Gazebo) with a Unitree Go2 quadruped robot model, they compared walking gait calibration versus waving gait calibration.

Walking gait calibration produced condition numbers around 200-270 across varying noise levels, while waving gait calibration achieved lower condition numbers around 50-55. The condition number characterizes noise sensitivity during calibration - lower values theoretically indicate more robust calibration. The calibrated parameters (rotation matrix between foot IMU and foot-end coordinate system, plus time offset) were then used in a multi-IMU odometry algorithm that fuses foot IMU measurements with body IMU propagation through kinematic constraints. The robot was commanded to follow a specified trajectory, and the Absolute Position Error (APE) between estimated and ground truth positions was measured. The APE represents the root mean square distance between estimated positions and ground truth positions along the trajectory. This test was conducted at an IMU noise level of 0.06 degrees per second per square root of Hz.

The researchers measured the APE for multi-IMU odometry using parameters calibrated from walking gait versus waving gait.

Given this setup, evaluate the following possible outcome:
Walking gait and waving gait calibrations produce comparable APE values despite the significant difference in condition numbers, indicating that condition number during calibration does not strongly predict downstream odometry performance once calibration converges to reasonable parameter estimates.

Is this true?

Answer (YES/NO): NO